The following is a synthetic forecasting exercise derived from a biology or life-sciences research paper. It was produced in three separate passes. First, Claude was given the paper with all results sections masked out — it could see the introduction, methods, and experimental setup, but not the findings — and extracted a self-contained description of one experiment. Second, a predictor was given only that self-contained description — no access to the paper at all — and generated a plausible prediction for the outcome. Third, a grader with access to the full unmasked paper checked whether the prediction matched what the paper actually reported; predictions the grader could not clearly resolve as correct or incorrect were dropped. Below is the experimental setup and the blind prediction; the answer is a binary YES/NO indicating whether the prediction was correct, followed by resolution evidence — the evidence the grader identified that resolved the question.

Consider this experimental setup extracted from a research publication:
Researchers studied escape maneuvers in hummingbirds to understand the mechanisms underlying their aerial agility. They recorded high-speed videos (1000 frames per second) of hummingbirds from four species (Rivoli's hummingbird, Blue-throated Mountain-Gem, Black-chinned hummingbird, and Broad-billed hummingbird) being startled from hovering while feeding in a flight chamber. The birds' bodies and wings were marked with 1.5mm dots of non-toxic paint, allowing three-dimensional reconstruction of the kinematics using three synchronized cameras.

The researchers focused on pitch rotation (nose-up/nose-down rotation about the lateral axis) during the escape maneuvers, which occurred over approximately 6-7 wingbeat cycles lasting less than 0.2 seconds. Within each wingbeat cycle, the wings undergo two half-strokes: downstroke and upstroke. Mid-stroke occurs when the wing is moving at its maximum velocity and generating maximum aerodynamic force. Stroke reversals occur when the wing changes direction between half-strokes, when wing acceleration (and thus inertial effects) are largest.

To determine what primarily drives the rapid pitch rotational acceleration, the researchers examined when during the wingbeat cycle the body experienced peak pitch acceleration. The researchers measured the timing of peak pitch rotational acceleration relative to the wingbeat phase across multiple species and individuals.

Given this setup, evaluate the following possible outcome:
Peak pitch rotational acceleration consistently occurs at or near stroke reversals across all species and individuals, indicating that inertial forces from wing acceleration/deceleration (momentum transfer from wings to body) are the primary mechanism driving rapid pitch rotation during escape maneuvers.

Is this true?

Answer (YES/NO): YES